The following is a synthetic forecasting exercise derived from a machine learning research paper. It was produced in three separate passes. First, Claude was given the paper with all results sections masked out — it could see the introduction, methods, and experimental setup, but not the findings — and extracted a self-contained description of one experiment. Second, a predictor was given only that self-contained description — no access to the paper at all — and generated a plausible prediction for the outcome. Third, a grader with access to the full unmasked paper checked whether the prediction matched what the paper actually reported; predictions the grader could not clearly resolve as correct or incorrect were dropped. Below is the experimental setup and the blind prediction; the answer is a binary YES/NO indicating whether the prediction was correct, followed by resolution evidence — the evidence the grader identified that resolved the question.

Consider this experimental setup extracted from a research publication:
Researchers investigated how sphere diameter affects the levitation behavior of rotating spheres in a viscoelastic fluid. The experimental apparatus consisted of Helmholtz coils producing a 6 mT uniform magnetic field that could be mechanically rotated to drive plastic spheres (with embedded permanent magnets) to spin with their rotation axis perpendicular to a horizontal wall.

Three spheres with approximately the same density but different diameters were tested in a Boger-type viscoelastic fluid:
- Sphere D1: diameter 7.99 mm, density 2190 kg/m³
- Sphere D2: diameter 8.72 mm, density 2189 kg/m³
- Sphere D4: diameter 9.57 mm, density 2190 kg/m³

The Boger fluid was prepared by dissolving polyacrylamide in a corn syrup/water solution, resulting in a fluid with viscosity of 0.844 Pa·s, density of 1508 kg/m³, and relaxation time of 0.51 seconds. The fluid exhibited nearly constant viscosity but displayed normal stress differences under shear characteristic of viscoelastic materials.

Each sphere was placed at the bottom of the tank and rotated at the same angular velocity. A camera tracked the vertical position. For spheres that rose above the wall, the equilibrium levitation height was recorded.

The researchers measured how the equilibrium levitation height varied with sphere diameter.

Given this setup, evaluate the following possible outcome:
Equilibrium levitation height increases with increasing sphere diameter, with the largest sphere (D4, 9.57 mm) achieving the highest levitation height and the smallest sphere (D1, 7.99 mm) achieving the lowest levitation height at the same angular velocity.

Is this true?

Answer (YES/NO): YES